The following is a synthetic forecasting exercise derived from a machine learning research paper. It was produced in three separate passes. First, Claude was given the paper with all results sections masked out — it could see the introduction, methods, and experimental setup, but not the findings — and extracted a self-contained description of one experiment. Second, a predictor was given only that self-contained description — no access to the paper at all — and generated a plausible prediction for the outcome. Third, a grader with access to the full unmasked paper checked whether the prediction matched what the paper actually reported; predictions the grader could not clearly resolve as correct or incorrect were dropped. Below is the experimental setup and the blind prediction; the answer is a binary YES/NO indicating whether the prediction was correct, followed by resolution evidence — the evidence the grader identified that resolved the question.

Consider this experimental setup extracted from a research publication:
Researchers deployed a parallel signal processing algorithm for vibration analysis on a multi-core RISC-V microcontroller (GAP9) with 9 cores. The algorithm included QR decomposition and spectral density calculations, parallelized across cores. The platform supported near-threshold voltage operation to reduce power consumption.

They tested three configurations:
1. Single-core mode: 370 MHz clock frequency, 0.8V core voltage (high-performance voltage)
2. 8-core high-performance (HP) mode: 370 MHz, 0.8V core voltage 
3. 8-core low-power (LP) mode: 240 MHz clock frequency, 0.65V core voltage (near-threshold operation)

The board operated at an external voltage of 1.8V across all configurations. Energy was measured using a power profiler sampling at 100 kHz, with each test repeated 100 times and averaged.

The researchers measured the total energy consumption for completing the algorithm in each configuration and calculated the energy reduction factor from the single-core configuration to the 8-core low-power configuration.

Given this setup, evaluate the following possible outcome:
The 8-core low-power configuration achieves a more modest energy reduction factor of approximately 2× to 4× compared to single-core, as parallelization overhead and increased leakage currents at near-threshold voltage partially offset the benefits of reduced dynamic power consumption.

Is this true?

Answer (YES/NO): YES